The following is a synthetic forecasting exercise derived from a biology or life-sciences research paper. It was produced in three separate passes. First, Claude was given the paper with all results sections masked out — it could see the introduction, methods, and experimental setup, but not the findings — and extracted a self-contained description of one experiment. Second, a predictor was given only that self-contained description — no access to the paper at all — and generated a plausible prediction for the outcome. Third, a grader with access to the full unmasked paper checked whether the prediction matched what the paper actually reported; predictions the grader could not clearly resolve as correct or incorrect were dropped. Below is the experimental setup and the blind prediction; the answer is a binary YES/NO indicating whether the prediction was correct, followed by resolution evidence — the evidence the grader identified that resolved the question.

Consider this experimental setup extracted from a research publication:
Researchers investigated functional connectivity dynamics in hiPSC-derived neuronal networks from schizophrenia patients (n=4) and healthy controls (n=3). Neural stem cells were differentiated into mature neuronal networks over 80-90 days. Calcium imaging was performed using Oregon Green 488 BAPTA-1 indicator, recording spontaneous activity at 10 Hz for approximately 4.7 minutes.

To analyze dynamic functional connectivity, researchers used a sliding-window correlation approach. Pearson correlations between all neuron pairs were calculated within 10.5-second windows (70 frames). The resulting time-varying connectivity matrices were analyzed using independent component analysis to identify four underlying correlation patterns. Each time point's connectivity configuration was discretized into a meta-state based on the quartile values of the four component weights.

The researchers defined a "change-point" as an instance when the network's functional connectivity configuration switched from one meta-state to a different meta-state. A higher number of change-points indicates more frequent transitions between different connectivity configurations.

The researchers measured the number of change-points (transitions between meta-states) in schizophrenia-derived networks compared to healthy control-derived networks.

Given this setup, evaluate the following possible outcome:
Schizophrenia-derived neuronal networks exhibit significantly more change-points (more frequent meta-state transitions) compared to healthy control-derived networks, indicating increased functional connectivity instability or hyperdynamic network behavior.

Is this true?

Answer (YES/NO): NO